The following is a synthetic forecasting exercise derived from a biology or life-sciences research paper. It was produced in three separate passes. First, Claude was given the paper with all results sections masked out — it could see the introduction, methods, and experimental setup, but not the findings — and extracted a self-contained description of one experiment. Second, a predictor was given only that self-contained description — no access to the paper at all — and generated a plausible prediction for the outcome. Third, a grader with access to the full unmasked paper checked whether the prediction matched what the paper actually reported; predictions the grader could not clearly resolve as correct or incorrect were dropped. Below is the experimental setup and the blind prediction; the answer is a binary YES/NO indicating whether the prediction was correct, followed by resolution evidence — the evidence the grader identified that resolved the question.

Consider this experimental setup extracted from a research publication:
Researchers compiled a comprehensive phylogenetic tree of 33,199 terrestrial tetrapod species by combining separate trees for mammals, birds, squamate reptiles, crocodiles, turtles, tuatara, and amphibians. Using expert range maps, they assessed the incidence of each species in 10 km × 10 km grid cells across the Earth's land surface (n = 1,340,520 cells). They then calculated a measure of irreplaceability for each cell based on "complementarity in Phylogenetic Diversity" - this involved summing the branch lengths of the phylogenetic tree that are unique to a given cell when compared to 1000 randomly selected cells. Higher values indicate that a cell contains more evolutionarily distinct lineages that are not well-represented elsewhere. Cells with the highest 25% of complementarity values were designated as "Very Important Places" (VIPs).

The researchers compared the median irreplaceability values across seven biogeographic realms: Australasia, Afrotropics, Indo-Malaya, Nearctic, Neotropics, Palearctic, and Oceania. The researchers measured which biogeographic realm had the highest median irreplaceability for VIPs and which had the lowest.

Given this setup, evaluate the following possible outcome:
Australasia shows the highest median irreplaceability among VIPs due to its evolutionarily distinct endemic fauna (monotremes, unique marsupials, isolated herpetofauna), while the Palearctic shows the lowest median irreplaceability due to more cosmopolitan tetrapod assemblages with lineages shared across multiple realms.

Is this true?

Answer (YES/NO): NO